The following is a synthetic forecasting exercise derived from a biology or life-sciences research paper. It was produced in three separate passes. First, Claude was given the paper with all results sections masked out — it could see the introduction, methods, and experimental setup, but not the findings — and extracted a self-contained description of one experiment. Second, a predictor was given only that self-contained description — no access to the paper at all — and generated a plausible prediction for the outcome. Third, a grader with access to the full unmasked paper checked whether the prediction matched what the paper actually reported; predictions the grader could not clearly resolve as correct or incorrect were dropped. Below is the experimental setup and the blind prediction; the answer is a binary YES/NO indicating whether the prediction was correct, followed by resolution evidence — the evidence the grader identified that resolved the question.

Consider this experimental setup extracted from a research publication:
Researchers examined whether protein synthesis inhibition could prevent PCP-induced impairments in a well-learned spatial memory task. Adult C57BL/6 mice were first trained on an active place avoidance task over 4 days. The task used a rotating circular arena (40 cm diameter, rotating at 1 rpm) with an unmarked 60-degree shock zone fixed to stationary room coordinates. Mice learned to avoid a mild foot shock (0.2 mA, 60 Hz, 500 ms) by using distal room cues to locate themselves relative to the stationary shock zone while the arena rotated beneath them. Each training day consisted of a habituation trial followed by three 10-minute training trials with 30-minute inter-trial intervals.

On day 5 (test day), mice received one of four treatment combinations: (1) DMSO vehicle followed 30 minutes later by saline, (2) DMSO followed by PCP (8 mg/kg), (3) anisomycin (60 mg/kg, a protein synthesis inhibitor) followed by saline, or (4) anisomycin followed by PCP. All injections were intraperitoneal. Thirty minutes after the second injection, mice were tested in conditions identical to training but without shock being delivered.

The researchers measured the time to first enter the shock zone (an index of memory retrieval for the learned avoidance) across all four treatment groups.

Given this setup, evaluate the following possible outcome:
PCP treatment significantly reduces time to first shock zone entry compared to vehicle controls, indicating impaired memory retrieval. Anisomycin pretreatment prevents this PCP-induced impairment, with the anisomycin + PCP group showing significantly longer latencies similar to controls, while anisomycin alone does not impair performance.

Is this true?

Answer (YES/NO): YES